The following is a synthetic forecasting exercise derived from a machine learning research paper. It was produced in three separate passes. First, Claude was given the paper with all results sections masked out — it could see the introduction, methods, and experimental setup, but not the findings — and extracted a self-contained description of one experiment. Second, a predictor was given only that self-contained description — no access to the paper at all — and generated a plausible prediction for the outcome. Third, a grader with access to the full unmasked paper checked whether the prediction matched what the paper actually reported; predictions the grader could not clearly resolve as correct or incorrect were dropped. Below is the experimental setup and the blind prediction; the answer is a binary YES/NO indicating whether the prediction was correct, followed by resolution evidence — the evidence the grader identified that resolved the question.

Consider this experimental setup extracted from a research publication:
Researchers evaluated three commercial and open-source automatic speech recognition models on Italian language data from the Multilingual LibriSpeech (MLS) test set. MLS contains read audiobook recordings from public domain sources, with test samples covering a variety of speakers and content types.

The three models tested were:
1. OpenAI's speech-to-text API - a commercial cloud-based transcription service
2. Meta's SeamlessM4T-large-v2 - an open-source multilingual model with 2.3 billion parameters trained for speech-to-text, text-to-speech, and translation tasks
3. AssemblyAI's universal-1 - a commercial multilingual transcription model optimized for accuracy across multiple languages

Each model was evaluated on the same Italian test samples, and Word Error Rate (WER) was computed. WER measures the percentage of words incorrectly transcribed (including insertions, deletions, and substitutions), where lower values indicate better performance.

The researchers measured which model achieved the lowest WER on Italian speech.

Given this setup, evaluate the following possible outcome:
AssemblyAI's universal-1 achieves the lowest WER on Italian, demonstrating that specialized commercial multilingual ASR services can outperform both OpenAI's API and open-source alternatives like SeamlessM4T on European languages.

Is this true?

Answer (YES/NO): NO